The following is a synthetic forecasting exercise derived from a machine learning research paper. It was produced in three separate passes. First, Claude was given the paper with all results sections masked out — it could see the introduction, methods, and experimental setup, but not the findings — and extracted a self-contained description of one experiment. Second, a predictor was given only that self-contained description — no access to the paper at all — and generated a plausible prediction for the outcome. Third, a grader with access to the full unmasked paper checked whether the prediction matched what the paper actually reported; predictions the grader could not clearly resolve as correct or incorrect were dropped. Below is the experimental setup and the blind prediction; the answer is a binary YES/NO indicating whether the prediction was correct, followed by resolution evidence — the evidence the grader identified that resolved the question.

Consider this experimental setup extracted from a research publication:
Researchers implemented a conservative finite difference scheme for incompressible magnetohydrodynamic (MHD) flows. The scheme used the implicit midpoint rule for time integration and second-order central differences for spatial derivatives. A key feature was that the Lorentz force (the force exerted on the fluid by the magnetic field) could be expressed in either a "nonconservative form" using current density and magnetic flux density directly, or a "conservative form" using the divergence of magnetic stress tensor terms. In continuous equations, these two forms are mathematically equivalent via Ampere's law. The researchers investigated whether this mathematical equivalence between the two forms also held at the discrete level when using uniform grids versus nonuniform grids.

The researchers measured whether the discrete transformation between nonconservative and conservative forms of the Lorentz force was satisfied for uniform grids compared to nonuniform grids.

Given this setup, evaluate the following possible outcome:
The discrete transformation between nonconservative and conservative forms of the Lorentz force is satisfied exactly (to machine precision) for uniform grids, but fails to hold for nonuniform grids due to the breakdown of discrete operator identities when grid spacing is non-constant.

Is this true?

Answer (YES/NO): YES